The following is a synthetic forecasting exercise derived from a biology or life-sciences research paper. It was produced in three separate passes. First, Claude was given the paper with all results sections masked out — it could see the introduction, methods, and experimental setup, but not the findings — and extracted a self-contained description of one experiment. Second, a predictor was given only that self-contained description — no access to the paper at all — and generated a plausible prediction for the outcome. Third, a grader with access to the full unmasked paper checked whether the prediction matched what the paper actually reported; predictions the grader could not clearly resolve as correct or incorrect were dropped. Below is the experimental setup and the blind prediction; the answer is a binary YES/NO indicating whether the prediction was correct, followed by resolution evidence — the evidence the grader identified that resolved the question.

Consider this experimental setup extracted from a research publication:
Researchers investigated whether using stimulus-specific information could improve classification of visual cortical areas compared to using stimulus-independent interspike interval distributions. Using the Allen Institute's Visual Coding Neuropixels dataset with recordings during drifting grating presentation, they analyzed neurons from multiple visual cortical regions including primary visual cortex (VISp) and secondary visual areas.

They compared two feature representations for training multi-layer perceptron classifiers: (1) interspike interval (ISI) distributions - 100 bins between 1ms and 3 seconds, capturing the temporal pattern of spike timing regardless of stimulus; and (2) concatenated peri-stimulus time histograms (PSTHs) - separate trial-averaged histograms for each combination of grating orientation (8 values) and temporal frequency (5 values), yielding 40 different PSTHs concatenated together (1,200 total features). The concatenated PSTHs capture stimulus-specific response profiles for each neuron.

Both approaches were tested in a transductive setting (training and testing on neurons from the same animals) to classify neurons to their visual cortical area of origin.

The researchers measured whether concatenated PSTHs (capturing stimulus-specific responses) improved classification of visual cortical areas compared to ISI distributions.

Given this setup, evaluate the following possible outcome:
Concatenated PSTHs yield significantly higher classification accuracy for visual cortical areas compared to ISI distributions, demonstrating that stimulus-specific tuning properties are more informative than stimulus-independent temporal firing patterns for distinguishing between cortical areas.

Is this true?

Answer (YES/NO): YES